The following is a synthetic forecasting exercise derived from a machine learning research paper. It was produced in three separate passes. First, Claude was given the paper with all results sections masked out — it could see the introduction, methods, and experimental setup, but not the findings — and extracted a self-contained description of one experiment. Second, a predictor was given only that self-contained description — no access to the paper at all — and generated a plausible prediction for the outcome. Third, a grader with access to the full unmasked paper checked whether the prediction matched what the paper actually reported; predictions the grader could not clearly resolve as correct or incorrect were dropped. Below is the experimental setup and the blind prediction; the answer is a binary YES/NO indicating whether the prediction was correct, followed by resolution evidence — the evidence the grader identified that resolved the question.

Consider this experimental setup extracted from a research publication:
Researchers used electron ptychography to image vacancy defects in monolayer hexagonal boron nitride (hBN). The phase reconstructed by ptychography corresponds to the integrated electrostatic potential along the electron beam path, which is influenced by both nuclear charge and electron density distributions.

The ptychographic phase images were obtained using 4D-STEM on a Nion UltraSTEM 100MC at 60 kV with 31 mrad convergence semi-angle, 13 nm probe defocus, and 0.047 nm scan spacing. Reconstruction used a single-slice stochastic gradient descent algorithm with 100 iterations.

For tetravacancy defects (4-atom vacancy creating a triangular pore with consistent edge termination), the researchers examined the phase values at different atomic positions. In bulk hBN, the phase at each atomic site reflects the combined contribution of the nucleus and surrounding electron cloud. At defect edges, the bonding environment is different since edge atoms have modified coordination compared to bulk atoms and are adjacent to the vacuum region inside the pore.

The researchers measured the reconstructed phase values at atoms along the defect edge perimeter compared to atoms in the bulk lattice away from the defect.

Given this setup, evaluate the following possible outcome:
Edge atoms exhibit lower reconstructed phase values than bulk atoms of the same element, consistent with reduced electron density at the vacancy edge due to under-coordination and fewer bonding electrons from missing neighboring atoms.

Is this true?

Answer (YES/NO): NO